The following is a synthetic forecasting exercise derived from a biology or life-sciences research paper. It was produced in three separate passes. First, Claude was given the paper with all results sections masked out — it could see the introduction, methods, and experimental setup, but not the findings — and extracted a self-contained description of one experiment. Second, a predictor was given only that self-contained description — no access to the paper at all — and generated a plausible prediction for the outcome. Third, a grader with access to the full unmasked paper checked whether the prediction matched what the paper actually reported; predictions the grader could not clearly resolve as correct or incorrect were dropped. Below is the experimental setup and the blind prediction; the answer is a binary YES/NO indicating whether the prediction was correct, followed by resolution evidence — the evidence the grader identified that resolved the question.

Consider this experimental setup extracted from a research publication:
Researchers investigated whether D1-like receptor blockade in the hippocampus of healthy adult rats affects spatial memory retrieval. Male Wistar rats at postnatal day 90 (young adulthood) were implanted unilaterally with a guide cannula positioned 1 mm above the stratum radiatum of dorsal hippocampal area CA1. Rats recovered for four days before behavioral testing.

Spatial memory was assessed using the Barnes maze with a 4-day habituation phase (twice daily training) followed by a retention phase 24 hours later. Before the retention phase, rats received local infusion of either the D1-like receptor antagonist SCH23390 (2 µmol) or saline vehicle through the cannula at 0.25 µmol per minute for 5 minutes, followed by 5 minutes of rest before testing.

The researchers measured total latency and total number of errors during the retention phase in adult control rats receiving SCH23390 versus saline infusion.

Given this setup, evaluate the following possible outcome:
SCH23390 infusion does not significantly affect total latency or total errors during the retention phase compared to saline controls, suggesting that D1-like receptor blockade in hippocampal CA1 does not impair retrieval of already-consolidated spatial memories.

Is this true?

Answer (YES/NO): NO